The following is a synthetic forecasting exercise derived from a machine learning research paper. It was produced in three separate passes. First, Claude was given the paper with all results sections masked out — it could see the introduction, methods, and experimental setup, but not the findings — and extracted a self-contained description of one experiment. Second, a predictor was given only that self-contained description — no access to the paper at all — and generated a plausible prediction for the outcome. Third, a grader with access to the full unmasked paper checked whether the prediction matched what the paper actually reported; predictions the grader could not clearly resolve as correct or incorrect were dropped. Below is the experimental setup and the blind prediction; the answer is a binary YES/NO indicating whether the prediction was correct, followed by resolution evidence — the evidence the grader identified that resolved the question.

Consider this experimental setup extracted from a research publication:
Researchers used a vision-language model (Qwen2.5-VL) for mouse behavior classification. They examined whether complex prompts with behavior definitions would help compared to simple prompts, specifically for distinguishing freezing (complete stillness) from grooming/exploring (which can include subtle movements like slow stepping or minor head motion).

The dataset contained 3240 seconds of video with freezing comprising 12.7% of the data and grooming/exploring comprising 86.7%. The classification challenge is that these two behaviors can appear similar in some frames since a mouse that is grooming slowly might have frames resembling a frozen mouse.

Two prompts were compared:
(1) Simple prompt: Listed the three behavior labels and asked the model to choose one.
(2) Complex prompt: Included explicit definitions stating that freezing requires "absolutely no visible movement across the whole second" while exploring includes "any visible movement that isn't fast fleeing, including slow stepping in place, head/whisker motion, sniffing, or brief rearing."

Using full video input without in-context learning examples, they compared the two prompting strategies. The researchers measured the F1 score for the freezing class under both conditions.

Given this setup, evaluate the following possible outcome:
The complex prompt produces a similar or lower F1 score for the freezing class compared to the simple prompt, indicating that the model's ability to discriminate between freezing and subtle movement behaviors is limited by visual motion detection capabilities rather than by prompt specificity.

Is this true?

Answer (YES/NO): NO